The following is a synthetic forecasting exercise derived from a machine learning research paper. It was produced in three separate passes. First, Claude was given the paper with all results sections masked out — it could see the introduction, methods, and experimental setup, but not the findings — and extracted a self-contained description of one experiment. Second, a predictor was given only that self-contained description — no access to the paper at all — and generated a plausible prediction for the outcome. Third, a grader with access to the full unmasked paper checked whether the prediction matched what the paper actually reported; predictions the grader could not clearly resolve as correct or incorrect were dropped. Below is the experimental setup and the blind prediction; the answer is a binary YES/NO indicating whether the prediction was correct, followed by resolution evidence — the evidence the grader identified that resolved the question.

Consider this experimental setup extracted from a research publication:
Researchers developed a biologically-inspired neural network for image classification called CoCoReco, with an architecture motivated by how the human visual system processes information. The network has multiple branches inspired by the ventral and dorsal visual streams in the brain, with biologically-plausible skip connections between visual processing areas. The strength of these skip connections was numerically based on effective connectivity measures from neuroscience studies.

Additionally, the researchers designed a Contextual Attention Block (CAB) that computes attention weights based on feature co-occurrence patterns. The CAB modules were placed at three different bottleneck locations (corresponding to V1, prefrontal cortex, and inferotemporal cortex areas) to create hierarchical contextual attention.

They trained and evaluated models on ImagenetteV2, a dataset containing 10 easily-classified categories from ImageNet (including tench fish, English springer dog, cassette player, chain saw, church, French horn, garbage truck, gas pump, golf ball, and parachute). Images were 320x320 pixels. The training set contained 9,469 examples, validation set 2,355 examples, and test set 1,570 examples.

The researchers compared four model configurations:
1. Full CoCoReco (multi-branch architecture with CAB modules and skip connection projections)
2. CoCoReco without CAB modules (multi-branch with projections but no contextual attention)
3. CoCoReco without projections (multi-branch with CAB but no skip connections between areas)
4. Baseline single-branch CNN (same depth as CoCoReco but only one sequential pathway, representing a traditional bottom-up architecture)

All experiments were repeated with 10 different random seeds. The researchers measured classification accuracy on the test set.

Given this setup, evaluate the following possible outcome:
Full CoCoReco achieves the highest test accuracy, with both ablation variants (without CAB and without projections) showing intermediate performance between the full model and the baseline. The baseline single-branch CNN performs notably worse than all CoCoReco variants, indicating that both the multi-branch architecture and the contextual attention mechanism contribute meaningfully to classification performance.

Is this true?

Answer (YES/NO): YES